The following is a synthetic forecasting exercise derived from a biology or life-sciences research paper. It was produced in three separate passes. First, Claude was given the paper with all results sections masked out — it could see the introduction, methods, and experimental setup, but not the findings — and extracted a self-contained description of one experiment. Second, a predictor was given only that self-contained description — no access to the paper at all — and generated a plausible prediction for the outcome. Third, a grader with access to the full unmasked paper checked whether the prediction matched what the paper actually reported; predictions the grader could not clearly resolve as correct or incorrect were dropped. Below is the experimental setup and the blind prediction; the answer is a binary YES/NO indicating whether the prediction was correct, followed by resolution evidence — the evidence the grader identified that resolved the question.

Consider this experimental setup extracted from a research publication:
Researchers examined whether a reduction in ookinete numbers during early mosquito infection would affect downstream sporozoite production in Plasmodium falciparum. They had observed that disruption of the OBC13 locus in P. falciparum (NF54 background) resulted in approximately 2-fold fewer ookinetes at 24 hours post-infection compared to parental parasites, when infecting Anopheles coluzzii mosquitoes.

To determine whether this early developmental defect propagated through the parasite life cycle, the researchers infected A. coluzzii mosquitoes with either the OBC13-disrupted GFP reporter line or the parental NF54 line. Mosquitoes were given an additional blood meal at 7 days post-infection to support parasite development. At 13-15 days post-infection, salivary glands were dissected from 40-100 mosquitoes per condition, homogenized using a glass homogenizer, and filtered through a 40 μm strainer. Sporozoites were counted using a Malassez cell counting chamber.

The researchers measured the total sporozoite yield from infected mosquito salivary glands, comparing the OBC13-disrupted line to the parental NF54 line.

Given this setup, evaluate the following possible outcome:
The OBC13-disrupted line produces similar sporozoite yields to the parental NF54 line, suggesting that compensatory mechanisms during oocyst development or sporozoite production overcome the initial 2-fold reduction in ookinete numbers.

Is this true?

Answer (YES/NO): YES